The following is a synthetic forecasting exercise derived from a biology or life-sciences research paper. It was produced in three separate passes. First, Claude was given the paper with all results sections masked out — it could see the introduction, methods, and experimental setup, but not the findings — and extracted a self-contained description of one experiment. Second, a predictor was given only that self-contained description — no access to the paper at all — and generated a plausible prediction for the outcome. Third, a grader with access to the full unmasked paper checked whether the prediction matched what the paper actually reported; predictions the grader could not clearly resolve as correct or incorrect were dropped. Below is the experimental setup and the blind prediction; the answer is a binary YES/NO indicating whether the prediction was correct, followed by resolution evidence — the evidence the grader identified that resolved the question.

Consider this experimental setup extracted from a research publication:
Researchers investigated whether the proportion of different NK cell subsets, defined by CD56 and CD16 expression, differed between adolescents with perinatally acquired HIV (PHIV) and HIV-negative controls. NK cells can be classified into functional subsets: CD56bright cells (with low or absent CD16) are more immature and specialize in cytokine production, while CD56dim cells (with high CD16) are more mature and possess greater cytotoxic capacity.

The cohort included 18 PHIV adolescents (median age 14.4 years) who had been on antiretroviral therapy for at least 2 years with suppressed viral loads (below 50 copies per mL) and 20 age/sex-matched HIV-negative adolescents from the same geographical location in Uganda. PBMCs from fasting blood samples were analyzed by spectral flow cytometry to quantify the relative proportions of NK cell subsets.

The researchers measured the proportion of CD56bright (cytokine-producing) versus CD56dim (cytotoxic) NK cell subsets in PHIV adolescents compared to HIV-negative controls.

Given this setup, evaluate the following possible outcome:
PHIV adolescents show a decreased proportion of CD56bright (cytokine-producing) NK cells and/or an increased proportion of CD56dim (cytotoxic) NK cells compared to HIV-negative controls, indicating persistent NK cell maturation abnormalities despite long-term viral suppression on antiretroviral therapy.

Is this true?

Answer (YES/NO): NO